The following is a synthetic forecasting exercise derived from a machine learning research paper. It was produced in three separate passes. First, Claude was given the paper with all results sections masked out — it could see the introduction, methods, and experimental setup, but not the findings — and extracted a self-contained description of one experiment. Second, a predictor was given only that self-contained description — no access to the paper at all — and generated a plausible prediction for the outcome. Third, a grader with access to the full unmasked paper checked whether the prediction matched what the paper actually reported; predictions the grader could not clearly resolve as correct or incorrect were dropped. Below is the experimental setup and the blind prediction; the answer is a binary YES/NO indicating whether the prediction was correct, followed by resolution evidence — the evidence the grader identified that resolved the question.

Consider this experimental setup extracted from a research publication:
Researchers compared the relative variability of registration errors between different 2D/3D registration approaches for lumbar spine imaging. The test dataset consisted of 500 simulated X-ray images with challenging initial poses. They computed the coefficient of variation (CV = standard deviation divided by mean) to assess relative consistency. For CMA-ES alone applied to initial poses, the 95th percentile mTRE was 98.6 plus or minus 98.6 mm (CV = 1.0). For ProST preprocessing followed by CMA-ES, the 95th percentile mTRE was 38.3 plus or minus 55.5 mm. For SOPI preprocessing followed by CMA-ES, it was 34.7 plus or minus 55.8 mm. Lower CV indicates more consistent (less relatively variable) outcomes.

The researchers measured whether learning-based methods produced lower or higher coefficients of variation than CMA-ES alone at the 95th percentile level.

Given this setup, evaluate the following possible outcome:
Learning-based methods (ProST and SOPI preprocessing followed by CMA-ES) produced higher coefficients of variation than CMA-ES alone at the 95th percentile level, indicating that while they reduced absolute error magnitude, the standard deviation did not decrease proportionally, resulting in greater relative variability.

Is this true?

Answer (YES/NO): YES